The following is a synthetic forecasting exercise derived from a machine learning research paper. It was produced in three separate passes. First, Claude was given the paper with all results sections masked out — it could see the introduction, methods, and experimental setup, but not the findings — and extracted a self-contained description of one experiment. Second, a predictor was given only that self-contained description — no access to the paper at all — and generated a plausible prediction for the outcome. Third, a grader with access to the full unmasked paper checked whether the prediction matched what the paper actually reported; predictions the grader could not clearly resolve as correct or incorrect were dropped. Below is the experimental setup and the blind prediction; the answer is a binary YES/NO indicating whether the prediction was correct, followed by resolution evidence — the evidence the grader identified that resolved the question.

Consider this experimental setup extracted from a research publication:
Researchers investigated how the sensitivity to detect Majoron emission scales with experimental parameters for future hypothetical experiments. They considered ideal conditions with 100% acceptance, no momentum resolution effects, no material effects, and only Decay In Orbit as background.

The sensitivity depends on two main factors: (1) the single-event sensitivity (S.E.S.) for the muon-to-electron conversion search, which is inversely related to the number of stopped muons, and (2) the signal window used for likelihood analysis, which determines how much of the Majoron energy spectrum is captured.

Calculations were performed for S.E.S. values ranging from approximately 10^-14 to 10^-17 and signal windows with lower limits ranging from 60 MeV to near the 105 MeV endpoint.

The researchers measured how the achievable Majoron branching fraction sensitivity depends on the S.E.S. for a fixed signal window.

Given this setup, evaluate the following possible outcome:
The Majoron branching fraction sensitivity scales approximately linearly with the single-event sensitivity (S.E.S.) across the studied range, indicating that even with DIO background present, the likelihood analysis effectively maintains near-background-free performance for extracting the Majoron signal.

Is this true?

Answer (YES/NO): NO